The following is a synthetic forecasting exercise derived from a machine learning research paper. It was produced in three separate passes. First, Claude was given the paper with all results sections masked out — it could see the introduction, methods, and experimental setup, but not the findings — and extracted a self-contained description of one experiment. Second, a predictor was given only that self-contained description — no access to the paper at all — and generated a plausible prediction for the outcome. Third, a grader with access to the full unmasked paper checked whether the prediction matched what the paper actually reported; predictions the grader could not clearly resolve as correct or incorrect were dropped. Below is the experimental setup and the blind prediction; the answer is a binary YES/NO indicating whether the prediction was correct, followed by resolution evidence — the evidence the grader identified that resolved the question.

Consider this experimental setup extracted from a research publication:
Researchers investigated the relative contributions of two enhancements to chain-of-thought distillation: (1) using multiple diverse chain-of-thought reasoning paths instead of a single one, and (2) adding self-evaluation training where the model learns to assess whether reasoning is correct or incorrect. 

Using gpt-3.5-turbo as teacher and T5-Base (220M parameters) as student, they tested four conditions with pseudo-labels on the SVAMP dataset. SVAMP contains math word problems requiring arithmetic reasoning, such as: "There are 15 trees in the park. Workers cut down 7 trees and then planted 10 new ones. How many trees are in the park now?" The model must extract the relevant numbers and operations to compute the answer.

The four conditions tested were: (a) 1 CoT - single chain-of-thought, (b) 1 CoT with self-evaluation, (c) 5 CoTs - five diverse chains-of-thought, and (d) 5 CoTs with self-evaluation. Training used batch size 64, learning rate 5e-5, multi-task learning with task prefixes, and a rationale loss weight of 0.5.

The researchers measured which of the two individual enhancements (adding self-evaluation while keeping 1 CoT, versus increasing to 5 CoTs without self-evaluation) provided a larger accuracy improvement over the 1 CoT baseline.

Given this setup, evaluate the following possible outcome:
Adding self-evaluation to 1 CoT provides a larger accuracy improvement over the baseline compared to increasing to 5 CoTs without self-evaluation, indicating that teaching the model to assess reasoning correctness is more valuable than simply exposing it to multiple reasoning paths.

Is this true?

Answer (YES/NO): YES